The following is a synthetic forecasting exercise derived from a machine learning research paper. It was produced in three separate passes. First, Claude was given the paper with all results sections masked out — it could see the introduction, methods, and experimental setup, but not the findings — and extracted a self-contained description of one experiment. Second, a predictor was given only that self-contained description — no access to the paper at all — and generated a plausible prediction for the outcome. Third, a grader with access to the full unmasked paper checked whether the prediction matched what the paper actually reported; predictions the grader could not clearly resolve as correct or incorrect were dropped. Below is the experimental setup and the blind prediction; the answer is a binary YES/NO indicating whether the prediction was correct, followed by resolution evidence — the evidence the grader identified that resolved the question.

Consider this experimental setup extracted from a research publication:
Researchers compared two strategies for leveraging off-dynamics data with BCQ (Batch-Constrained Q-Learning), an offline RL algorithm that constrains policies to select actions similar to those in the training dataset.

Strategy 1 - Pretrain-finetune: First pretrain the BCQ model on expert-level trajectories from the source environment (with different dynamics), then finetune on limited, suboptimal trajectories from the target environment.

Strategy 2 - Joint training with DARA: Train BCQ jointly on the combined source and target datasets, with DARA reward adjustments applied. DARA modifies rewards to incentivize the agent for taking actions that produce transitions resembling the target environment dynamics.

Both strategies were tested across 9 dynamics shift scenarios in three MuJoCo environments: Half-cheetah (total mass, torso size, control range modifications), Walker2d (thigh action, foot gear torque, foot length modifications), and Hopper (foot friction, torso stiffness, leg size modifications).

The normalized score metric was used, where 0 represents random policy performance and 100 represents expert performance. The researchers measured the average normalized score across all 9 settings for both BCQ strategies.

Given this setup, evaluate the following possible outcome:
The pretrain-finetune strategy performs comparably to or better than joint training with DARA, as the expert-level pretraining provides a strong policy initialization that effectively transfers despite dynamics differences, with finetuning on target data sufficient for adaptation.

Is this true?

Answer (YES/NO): NO